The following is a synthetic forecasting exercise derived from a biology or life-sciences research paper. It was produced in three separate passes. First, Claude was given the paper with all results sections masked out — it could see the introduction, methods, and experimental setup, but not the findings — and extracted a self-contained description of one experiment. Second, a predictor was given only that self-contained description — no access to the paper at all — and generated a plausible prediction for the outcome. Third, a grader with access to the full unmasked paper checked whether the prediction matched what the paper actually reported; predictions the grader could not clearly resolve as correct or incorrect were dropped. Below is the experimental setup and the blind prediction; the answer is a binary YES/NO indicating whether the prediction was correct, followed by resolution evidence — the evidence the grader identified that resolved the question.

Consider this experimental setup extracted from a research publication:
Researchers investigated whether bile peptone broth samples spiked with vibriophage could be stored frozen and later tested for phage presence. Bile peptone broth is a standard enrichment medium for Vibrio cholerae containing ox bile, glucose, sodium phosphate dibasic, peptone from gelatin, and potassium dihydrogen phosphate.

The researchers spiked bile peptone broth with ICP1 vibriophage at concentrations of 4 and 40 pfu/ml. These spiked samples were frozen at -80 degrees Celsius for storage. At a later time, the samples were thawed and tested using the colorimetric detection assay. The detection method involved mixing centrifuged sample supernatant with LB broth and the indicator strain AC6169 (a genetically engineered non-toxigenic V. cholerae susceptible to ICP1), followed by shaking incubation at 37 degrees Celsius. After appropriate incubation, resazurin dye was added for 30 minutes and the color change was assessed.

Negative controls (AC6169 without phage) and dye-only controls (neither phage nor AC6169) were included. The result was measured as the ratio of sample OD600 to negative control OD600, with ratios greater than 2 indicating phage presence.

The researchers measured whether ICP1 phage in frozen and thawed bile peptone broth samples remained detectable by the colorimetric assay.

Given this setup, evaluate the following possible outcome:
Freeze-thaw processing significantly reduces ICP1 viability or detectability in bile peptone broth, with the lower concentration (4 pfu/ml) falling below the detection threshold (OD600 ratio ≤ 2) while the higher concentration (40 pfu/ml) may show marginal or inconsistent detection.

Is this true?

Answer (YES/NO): NO